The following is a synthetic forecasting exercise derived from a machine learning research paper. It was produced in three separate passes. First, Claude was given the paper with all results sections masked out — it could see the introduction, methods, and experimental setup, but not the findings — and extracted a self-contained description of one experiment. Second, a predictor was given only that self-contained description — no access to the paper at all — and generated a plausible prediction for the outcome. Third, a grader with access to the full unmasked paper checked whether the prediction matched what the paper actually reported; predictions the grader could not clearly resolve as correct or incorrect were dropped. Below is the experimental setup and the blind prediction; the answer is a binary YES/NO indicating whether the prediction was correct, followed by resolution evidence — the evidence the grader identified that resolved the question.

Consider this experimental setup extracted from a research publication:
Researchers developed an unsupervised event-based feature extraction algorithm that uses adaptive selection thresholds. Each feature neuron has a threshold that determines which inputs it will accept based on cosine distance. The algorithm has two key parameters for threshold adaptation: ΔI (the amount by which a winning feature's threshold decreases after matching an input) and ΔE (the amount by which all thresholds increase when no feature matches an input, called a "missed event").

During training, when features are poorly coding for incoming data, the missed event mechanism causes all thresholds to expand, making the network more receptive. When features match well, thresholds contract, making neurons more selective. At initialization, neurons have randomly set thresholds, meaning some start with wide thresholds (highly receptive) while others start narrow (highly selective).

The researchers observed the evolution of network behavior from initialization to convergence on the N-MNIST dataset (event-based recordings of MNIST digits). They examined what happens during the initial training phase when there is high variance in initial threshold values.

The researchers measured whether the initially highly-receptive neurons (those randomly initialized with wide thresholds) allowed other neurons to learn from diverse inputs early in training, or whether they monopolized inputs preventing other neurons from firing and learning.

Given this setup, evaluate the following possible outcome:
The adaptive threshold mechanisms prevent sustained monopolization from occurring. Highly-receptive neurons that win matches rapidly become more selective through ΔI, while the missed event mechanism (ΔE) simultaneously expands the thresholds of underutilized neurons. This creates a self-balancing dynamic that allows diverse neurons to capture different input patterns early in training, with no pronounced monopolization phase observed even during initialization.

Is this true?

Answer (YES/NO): NO